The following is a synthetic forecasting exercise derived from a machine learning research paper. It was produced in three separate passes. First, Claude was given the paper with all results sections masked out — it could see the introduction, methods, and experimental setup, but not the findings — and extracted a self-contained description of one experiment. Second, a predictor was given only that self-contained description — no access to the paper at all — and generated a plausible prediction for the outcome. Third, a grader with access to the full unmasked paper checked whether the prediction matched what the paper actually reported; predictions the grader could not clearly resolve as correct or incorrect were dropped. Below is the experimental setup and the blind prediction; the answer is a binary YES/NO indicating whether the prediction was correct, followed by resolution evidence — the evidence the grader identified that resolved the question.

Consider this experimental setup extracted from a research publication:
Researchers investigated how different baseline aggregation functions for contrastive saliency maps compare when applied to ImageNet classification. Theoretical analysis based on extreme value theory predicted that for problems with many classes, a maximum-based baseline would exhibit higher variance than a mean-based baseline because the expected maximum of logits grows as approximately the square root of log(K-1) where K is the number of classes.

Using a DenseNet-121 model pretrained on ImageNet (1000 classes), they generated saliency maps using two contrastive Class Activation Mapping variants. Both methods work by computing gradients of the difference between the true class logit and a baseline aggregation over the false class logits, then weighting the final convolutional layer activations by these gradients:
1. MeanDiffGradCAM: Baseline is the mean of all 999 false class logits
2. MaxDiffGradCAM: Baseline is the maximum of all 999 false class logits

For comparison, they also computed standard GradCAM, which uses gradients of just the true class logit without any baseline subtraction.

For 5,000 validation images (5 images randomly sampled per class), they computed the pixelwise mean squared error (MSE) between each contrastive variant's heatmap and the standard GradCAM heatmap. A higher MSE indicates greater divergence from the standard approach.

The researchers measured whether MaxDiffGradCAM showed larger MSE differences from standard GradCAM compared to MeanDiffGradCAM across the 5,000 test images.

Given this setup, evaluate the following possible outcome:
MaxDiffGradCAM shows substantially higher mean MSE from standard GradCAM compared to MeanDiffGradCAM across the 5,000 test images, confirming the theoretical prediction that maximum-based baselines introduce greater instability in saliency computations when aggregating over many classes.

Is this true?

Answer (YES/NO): YES